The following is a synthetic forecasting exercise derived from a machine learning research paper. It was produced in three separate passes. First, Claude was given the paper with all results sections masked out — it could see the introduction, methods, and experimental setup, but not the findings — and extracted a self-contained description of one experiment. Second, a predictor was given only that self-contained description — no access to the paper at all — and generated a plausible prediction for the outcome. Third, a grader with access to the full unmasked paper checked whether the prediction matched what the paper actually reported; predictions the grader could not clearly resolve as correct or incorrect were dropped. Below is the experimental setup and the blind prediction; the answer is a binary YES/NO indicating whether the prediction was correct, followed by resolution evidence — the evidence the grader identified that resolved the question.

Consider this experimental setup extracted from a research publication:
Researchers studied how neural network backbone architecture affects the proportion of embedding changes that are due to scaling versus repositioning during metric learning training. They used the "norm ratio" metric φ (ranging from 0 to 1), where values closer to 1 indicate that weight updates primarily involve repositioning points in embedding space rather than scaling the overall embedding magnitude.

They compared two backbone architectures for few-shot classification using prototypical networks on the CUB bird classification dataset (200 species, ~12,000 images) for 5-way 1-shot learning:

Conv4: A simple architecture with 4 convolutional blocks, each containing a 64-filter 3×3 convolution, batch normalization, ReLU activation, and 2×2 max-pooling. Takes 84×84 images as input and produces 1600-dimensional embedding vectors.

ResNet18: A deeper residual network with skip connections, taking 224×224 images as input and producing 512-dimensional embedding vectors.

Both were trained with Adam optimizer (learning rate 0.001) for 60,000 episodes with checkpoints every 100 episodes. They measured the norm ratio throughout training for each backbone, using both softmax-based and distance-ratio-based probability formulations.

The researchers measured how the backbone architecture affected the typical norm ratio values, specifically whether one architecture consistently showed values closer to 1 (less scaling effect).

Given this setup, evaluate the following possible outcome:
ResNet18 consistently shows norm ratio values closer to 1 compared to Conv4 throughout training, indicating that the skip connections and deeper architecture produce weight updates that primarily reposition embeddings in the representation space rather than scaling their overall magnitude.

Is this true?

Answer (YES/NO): YES